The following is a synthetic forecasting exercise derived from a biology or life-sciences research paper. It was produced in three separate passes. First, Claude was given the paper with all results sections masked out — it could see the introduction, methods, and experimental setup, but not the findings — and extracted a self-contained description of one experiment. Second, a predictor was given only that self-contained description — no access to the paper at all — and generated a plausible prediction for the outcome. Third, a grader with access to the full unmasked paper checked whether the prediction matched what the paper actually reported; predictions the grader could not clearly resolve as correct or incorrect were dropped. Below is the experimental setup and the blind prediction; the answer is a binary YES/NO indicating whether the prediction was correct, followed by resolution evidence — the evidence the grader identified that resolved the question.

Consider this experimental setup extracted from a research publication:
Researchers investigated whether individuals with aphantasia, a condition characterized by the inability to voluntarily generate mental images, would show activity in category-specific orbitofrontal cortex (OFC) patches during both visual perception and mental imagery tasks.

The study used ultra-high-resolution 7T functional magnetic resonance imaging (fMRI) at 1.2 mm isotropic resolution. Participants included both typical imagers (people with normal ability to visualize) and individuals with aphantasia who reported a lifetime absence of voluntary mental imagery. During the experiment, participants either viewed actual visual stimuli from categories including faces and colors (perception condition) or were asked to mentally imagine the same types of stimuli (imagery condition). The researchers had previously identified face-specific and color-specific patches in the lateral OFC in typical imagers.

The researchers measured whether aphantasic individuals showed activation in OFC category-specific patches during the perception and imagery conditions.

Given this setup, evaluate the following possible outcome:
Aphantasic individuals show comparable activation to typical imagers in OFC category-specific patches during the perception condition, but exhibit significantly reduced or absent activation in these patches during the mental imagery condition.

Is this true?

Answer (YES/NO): NO